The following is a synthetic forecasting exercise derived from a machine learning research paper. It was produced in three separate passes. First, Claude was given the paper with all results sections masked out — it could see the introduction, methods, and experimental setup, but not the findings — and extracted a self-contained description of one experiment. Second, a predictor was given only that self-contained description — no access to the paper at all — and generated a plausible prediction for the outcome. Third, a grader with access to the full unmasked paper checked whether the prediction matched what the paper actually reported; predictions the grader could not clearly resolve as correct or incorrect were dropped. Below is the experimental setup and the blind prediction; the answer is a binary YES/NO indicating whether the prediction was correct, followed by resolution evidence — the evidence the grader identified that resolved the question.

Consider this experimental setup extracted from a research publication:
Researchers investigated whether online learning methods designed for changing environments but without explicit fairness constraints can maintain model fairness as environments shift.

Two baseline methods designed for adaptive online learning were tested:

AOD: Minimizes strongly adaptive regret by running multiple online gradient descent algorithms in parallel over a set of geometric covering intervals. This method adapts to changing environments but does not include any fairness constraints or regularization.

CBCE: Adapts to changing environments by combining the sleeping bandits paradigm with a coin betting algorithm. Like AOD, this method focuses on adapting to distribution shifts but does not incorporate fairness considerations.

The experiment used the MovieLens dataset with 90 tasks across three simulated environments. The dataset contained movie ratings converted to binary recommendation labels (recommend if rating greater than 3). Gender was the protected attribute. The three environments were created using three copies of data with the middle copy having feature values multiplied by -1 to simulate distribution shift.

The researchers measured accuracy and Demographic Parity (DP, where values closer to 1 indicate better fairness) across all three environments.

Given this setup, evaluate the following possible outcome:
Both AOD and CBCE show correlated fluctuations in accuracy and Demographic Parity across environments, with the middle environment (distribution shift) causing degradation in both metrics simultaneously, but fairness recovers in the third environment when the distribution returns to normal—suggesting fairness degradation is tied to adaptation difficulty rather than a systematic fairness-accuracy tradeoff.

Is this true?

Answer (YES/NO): NO